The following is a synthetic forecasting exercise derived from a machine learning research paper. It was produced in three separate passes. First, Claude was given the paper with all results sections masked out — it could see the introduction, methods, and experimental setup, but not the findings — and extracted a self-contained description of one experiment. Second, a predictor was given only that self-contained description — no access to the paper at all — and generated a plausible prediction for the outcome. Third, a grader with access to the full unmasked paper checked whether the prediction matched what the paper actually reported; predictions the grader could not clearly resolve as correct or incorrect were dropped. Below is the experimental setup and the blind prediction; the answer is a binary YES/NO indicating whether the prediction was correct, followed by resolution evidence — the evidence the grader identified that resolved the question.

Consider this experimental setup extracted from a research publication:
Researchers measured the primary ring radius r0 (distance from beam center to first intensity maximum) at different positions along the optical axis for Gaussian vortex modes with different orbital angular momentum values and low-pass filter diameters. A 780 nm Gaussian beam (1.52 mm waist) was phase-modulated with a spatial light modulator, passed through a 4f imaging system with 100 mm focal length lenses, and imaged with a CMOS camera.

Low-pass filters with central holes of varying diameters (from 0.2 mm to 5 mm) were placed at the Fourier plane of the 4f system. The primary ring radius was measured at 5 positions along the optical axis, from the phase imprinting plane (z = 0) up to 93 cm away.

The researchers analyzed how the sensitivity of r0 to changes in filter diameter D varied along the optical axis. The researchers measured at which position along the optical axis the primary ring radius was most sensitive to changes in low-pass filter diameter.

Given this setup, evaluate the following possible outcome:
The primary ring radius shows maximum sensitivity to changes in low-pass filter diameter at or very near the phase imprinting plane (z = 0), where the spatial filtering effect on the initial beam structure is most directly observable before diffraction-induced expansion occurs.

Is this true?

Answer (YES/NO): YES